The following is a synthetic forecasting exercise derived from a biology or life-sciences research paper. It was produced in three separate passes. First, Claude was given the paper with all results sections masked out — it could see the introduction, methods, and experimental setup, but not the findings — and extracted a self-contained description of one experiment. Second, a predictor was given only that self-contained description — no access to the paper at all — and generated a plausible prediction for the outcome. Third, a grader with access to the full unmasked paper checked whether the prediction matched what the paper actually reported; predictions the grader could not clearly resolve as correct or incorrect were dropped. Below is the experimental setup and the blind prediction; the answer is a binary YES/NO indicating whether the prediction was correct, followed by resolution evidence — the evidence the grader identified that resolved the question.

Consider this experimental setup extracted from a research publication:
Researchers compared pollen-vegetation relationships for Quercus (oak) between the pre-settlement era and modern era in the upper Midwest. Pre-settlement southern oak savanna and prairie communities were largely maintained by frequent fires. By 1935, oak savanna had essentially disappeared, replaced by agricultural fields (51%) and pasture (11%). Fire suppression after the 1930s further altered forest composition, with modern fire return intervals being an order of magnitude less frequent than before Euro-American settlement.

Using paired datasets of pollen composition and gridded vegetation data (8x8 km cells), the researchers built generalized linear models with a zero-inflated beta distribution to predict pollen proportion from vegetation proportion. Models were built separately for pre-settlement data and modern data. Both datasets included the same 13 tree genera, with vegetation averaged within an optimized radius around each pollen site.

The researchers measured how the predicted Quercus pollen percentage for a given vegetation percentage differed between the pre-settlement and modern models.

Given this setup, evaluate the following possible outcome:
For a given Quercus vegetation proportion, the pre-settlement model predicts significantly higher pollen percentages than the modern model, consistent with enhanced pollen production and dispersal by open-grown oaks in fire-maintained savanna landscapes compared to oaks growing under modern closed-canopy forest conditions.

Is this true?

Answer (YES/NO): NO